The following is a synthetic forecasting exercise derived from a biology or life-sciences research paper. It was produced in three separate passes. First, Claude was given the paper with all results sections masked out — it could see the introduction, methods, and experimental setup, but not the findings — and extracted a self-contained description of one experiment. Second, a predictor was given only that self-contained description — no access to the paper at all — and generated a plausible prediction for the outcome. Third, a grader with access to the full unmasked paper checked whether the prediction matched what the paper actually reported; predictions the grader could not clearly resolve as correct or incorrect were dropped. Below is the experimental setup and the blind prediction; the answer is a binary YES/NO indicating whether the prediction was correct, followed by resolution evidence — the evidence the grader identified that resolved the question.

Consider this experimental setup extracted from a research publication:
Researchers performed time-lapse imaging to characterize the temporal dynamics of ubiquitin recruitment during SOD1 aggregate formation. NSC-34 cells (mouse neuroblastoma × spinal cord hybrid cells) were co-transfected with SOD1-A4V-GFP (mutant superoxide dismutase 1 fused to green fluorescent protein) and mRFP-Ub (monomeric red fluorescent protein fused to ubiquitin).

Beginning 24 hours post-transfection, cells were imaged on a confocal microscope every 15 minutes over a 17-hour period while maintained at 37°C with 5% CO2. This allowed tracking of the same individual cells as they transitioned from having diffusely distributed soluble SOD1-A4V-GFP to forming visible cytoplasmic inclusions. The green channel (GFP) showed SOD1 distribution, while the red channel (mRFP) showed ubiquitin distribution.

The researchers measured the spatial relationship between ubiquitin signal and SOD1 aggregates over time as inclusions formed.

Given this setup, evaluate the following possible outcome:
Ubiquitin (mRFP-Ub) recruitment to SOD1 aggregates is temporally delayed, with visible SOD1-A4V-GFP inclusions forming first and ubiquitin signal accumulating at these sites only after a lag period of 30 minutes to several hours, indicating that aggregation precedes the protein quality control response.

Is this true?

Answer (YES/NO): NO